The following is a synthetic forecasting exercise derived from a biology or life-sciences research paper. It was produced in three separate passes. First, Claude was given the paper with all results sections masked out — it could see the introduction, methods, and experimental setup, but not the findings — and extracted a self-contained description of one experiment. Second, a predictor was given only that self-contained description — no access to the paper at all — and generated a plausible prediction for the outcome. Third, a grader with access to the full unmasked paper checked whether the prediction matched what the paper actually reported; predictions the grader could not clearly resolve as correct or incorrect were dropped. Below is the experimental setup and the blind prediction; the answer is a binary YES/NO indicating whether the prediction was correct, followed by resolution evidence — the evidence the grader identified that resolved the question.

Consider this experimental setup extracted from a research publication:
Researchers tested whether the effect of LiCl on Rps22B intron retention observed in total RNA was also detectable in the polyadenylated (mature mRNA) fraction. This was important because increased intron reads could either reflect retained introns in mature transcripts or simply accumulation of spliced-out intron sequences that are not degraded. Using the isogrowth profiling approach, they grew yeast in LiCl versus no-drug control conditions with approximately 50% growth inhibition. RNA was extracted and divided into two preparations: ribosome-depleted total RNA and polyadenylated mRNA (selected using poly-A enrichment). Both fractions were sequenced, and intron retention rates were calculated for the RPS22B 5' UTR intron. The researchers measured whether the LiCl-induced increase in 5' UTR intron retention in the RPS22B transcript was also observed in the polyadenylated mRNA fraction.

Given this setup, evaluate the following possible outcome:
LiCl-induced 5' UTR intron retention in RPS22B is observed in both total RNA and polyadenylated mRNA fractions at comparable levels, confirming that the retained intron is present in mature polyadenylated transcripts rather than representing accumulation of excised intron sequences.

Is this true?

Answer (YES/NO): YES